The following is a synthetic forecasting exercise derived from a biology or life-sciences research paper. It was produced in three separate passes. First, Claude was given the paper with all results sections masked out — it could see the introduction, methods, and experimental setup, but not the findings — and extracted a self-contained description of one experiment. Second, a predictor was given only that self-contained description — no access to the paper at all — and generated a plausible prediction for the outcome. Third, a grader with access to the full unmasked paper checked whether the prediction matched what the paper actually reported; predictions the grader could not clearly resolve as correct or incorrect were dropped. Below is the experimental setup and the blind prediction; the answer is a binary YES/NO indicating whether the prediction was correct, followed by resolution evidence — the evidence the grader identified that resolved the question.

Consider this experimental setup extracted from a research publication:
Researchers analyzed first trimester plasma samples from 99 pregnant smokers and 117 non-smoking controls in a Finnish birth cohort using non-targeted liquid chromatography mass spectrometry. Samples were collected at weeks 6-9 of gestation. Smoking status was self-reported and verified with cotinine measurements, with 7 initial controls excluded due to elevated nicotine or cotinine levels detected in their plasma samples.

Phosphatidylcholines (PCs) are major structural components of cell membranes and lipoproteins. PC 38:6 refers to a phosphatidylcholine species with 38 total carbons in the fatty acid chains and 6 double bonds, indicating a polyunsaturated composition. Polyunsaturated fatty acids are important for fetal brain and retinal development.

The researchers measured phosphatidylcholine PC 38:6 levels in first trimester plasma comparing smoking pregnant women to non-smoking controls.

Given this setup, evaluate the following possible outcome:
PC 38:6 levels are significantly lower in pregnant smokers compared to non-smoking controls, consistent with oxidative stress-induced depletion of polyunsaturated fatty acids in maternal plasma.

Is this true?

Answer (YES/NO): YES